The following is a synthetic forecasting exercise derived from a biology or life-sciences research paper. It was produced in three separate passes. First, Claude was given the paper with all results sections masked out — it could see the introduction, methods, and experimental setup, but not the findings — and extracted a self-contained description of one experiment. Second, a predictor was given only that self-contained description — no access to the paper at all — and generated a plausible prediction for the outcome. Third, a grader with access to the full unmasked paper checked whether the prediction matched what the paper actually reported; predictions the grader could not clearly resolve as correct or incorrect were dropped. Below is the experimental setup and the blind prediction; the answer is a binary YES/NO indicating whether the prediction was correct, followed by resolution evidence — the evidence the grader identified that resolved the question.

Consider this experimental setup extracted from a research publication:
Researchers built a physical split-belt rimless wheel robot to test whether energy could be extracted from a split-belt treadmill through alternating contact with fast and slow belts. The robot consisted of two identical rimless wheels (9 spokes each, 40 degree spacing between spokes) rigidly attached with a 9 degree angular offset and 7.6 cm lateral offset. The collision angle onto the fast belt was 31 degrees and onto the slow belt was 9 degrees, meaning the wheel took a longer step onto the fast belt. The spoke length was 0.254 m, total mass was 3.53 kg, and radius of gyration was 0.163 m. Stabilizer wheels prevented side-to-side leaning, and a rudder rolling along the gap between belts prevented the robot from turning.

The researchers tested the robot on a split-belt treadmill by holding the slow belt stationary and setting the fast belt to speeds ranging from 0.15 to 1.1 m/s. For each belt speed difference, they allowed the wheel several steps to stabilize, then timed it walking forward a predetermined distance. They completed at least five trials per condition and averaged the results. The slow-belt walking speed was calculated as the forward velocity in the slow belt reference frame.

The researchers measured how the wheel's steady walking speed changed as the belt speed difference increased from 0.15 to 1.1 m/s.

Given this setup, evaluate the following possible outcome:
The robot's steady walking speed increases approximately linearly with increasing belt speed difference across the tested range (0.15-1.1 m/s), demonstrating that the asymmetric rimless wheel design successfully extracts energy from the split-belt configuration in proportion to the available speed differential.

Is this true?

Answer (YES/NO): NO